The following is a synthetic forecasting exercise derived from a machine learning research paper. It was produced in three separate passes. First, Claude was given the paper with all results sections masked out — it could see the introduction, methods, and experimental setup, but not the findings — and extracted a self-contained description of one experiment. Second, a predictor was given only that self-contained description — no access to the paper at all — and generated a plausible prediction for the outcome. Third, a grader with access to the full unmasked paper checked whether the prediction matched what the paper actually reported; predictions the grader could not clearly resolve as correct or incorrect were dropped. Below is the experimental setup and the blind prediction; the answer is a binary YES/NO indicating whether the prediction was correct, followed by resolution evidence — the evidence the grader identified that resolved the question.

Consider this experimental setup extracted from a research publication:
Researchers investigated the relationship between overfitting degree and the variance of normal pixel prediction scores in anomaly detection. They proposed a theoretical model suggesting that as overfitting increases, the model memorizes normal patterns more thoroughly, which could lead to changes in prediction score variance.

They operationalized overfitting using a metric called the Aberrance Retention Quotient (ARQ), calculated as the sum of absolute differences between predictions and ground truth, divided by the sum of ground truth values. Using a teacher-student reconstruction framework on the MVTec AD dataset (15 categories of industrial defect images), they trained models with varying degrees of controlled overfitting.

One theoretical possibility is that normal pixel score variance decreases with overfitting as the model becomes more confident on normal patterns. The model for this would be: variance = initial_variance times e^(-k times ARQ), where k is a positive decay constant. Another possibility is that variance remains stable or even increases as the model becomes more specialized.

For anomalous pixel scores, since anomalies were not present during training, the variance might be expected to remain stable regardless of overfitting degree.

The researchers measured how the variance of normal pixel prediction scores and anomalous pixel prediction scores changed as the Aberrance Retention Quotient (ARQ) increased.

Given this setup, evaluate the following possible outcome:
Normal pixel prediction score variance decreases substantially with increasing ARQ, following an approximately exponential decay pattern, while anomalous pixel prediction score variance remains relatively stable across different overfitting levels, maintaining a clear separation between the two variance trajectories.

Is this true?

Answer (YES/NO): NO